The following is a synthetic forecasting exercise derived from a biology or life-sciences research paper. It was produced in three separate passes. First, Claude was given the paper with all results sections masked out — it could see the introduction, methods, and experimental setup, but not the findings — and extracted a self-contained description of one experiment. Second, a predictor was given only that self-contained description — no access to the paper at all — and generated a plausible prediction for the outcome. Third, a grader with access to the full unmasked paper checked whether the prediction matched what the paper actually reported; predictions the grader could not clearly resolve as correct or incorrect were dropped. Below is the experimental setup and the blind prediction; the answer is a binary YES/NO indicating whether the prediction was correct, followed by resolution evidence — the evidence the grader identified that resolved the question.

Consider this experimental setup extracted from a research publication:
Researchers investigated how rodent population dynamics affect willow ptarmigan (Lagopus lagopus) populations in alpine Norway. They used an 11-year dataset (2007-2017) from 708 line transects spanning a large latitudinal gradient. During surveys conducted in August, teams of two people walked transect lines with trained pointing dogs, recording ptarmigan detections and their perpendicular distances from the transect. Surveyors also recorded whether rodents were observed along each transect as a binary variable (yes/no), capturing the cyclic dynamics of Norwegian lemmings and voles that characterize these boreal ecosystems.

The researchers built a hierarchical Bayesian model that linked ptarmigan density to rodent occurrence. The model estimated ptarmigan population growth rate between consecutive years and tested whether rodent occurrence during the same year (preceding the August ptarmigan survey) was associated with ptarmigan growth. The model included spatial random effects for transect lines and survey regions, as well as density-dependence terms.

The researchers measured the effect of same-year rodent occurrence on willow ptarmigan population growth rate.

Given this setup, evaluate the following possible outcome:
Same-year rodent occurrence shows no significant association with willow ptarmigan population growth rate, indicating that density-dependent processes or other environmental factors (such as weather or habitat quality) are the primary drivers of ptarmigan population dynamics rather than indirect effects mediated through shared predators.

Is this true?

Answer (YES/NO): NO